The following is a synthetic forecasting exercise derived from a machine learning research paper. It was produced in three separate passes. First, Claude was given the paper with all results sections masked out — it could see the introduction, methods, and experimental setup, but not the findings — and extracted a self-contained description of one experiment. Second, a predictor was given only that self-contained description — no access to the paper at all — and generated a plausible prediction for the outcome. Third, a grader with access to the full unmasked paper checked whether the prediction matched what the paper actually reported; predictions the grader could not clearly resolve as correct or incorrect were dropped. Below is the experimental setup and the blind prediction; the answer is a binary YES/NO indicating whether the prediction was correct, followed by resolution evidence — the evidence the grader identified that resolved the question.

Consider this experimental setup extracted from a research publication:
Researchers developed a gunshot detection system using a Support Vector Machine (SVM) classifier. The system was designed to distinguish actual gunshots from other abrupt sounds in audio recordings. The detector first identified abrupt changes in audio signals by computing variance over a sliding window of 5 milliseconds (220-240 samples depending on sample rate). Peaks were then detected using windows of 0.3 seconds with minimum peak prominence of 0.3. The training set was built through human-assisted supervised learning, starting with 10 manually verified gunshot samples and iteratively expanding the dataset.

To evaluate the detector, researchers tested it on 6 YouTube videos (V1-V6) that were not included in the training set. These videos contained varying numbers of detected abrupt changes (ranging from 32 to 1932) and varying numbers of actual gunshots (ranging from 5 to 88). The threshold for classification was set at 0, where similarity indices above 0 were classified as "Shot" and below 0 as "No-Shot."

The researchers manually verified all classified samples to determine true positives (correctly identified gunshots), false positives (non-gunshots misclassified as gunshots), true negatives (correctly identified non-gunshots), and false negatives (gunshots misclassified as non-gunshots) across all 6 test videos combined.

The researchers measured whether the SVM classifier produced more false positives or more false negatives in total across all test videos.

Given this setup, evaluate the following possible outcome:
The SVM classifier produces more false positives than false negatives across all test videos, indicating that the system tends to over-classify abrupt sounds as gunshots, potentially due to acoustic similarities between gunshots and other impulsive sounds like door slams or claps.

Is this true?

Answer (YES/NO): NO